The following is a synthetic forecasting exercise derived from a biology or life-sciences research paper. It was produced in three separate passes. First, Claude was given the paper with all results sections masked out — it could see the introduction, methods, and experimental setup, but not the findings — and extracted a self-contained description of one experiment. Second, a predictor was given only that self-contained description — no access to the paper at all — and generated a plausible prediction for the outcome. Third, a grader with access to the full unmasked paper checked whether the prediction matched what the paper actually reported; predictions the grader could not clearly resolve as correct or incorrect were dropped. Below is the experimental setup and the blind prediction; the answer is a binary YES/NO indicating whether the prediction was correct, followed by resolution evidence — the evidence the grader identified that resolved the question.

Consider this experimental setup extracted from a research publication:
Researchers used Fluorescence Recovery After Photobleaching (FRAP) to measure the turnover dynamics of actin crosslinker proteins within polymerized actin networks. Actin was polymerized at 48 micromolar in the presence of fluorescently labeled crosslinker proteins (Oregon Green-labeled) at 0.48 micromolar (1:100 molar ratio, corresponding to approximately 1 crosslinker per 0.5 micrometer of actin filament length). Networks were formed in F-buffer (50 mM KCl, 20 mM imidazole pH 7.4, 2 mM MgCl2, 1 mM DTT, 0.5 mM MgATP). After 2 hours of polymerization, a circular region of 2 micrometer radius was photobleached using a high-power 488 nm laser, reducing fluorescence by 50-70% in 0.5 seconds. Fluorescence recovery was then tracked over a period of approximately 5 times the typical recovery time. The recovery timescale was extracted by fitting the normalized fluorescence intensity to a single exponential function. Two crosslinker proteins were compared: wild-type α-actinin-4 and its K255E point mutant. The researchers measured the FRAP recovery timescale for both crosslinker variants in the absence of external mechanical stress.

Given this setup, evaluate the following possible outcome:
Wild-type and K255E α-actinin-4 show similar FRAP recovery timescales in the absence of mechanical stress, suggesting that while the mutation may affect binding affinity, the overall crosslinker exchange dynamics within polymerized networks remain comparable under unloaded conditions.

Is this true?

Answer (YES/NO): NO